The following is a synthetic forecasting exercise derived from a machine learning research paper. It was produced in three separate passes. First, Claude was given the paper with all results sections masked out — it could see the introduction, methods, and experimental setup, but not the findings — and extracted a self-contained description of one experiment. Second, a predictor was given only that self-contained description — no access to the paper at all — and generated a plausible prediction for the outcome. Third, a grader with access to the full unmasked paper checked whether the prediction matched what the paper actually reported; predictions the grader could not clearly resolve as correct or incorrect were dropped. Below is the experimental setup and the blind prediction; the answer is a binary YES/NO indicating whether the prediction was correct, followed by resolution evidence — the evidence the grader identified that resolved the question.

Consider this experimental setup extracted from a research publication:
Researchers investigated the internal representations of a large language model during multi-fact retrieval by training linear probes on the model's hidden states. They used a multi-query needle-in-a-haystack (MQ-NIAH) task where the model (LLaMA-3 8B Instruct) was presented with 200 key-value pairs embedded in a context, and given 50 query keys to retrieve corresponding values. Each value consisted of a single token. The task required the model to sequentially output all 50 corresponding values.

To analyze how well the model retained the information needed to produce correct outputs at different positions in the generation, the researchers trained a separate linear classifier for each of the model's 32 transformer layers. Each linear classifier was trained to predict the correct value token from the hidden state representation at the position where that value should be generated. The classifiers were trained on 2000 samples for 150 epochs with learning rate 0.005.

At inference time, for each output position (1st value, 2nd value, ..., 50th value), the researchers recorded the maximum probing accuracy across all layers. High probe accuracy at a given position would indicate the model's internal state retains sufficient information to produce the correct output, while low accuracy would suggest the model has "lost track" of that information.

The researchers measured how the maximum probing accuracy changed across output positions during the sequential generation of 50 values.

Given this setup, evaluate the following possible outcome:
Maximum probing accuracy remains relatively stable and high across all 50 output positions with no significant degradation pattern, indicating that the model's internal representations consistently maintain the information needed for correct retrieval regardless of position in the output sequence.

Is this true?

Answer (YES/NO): NO